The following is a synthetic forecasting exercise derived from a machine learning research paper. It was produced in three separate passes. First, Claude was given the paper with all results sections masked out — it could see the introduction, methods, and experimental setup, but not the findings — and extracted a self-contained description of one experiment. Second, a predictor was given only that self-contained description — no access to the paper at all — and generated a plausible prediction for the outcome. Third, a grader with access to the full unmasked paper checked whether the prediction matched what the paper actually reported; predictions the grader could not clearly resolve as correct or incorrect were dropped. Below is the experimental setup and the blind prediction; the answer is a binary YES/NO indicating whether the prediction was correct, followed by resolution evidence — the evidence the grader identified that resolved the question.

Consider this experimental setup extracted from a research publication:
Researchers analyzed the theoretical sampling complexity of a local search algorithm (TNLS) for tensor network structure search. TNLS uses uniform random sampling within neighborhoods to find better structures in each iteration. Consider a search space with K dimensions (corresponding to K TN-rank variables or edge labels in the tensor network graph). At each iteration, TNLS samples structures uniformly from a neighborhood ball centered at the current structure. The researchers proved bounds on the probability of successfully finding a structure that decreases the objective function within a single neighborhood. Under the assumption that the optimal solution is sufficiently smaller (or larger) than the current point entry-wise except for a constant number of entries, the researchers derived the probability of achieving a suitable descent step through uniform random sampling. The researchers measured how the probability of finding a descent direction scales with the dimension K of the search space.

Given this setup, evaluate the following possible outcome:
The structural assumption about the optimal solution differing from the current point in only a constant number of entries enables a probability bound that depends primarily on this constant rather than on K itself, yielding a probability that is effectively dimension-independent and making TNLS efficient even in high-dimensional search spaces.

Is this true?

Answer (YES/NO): NO